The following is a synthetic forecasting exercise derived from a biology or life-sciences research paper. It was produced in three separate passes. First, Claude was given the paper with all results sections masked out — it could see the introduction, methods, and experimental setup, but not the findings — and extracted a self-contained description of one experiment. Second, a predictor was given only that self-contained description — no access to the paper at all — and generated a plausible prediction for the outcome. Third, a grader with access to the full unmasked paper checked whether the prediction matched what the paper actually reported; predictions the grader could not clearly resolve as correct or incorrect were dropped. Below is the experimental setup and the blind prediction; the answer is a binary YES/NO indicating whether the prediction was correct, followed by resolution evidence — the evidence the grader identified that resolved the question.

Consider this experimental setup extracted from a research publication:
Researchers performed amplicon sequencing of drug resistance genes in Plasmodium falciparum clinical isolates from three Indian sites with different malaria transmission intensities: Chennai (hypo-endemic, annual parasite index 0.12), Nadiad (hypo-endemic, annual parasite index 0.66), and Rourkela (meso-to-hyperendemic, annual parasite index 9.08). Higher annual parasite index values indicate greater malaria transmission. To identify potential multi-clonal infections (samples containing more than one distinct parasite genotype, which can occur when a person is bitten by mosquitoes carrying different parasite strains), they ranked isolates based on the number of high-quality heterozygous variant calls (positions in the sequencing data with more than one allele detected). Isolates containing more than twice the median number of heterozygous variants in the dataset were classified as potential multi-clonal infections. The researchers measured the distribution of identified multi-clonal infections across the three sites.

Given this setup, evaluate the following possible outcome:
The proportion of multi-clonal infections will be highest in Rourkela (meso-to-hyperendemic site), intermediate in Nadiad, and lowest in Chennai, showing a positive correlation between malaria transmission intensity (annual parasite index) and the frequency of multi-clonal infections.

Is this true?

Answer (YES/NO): YES